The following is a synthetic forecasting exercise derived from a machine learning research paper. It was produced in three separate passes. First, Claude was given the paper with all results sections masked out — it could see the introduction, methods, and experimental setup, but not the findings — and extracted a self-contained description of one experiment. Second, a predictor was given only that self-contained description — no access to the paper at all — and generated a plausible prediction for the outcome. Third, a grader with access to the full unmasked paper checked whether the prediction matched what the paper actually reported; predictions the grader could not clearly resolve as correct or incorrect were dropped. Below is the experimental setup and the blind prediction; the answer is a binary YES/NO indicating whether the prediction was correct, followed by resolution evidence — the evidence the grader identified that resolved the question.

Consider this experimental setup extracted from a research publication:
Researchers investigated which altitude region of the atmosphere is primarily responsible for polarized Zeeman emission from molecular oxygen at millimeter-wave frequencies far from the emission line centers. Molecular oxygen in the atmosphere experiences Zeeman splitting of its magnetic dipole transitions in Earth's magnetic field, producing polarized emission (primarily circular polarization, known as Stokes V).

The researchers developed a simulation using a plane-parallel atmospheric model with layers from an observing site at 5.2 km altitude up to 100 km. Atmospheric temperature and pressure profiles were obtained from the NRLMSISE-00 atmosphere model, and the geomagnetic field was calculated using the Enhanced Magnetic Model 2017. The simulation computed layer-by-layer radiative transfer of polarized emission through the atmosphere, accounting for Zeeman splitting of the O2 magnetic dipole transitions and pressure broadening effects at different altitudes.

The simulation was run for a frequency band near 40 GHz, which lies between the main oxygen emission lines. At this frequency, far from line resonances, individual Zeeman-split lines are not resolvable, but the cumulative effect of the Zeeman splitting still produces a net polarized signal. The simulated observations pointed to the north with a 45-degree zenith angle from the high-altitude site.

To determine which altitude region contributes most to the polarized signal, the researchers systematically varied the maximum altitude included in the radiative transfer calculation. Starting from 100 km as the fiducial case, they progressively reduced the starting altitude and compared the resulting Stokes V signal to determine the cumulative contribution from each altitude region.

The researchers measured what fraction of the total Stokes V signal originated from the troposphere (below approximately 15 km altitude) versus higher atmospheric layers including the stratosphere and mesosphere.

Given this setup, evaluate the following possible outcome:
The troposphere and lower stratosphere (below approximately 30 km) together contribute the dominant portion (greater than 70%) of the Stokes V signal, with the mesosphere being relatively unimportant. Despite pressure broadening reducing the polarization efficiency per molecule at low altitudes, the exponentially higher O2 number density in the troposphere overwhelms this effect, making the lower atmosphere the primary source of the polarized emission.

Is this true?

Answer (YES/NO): YES